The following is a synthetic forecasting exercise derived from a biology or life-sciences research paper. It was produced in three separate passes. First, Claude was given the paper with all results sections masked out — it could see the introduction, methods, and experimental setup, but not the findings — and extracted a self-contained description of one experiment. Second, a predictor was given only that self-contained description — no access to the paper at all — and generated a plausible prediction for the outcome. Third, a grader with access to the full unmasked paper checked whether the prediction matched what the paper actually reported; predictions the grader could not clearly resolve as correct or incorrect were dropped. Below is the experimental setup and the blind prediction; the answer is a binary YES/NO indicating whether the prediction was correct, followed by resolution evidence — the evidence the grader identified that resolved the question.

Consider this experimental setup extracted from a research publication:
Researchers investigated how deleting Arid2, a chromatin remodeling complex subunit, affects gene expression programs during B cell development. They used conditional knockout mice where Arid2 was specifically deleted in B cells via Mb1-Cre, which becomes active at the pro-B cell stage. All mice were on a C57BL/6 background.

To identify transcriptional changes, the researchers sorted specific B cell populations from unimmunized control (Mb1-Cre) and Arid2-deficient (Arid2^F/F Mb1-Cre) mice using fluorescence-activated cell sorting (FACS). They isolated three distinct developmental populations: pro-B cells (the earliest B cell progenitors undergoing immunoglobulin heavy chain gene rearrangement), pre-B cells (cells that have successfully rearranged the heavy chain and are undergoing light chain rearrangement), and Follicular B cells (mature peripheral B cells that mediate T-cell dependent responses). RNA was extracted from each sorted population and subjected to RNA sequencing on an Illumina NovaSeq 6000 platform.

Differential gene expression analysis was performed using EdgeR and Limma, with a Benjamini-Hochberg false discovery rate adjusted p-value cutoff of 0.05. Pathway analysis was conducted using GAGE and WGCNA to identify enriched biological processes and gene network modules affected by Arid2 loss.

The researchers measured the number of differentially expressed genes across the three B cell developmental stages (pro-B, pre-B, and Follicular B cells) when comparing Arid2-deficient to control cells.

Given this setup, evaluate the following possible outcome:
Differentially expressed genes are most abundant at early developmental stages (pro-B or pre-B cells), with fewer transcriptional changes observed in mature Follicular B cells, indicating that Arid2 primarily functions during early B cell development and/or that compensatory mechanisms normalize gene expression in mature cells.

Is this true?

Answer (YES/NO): NO